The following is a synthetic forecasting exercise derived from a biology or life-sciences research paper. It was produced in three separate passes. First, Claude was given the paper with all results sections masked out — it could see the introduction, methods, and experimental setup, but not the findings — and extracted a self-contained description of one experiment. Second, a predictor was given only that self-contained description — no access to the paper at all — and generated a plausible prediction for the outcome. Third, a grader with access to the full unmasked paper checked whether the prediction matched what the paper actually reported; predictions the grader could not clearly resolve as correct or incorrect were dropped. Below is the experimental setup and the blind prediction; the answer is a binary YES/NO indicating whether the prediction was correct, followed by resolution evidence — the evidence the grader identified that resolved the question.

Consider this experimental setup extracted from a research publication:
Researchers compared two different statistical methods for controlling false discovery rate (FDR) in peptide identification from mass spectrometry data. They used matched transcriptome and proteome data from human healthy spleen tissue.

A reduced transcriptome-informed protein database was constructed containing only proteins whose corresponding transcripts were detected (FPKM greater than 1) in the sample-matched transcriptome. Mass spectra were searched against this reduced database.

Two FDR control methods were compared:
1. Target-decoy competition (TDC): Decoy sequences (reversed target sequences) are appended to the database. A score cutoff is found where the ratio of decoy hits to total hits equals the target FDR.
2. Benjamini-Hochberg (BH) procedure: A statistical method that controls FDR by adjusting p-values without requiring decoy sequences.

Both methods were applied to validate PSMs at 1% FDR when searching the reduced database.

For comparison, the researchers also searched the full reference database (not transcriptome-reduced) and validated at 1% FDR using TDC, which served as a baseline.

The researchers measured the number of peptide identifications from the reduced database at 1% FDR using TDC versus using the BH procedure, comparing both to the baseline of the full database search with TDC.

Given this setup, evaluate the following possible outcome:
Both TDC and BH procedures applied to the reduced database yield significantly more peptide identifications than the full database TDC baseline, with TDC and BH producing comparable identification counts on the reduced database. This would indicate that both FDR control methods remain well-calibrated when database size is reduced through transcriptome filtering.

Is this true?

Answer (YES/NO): NO